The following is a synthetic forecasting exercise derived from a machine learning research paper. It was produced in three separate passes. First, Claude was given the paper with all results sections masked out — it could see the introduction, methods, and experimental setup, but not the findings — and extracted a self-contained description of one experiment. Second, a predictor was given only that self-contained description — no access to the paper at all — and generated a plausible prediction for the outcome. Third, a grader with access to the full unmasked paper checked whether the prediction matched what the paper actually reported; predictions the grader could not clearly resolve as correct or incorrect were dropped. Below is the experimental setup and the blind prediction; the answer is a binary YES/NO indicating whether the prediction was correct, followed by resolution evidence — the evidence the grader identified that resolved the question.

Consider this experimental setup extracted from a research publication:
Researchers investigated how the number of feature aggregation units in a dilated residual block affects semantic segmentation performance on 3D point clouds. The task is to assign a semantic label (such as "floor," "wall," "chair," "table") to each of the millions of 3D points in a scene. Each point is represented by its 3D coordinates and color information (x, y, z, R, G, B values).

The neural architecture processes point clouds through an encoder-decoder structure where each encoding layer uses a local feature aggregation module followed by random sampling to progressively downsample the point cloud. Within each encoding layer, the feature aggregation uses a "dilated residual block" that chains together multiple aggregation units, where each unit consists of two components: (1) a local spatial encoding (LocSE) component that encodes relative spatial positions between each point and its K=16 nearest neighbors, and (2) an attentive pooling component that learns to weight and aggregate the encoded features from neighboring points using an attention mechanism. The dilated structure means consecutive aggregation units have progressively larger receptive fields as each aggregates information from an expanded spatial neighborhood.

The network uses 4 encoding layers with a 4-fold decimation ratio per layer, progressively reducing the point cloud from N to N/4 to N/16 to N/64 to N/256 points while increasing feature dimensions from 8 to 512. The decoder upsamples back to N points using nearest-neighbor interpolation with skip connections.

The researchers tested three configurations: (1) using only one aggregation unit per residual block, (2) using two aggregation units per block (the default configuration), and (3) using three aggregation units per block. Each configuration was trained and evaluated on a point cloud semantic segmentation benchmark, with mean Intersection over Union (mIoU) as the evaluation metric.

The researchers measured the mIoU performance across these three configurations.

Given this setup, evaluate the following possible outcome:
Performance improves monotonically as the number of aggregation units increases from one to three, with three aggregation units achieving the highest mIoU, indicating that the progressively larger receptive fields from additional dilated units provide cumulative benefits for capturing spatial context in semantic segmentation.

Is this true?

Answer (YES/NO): NO